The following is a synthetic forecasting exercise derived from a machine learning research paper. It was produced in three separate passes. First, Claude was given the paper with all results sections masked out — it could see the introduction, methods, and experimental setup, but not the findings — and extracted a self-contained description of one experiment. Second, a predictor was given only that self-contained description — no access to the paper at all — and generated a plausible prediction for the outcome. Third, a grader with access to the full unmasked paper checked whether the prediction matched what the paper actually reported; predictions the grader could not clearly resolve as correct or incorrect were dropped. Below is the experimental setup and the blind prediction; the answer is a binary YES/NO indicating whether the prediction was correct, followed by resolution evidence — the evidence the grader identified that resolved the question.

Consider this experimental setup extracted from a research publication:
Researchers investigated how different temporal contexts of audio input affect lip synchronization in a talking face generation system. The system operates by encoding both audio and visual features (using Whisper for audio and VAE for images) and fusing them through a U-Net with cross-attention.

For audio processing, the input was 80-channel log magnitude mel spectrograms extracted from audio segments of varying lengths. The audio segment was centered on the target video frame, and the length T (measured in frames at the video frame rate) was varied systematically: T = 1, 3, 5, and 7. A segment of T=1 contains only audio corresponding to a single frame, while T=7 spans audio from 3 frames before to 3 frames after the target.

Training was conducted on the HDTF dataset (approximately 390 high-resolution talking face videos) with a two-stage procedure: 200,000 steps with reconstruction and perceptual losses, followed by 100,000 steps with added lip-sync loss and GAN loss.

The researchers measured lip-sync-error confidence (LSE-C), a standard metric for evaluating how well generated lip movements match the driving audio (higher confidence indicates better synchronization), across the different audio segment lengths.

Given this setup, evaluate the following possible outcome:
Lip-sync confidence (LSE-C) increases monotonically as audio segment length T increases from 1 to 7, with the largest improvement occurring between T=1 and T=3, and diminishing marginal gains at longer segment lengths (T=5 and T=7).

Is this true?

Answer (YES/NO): NO